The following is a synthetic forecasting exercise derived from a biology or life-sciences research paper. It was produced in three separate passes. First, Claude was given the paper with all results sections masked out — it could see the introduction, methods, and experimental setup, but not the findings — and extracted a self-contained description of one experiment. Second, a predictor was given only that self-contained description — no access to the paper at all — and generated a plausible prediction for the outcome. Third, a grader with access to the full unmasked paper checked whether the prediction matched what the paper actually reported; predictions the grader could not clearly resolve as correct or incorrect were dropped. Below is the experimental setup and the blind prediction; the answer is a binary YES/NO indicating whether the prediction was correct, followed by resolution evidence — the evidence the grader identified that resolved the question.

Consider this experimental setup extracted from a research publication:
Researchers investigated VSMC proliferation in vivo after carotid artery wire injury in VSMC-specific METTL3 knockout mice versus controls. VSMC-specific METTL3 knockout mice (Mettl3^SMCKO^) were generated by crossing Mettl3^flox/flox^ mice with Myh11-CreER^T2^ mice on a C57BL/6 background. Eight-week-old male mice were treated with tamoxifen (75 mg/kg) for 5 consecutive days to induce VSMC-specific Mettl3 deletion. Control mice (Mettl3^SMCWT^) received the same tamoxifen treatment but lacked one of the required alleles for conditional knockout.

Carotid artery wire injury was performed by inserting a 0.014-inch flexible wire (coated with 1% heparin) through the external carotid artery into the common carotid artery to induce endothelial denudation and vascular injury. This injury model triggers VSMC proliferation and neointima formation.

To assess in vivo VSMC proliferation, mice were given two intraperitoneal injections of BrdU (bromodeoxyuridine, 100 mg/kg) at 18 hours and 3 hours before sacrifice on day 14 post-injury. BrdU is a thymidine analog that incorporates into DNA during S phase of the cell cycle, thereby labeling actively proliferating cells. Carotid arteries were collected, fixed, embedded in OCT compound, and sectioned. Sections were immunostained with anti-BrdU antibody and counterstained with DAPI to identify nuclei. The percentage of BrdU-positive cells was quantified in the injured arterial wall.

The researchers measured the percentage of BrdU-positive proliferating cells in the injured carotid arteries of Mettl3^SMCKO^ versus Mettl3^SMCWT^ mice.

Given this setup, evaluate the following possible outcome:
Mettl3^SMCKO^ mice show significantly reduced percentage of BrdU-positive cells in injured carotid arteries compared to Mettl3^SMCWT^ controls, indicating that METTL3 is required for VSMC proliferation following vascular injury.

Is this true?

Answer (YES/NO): YES